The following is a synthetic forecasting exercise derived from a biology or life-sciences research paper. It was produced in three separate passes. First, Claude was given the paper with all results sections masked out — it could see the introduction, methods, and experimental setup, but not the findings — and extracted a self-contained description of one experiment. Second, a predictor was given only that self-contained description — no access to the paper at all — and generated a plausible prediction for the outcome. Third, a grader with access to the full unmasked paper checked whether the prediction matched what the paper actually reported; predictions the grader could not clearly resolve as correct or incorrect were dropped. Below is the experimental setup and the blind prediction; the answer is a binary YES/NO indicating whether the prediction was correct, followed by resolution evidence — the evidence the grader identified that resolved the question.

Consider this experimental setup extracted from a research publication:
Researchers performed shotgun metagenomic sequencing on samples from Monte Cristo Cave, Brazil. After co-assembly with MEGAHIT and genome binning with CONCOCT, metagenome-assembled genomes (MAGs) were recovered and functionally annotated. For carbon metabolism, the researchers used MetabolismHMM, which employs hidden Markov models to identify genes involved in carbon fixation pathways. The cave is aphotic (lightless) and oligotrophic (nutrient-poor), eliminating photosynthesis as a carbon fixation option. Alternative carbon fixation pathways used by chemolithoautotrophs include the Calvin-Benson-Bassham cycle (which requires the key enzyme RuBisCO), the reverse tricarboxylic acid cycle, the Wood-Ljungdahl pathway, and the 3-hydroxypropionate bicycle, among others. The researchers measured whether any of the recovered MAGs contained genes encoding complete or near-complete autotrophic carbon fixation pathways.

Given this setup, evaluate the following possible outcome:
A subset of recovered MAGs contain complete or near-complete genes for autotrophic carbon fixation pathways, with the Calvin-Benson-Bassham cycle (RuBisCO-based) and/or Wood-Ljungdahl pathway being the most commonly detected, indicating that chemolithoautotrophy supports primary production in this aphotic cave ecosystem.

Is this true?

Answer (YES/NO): NO